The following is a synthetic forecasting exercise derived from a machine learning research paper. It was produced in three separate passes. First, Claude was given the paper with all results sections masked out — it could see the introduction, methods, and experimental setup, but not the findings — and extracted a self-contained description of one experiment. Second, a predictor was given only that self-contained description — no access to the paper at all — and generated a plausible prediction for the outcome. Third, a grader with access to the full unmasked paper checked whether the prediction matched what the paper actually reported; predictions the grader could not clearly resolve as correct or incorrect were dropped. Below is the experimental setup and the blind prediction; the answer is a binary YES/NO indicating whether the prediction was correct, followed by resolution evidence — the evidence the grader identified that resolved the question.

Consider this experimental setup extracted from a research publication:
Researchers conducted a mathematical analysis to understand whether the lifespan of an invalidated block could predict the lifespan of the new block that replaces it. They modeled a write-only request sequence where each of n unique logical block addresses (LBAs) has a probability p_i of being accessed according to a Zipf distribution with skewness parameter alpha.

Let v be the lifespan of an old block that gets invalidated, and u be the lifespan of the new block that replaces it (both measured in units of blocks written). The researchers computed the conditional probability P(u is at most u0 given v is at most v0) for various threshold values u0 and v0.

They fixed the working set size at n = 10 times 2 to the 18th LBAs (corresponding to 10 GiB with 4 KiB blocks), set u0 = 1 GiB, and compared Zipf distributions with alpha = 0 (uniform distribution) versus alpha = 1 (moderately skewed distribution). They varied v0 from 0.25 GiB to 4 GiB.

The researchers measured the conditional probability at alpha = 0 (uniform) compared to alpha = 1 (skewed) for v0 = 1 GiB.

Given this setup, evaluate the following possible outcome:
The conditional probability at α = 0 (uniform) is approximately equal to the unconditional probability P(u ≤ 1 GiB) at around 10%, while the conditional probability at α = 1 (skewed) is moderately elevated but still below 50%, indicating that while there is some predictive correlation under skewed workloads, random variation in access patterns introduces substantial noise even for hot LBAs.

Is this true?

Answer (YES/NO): NO